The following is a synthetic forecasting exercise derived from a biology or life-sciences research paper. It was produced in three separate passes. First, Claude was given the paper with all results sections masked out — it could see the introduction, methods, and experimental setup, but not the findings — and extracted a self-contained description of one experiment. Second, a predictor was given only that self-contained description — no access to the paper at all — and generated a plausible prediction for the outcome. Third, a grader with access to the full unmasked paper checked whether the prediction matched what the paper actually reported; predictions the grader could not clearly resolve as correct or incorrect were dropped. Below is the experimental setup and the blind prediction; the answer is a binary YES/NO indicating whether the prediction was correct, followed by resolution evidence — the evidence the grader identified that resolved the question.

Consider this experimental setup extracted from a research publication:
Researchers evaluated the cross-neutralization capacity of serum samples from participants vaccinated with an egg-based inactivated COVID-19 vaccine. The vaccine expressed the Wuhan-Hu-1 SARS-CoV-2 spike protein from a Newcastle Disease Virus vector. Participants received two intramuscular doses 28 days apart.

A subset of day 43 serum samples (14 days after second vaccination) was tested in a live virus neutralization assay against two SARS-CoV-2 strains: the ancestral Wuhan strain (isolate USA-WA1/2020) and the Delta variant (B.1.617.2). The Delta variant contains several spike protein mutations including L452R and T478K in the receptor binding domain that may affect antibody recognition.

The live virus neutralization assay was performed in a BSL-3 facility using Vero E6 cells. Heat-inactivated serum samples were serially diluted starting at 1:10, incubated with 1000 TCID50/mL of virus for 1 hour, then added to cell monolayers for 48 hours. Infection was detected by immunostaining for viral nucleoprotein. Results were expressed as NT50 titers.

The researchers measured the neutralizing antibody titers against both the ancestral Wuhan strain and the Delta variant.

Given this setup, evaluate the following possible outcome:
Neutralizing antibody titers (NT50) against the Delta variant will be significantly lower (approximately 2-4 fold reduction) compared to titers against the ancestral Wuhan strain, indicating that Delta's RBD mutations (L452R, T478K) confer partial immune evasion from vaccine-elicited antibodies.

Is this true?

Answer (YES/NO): NO